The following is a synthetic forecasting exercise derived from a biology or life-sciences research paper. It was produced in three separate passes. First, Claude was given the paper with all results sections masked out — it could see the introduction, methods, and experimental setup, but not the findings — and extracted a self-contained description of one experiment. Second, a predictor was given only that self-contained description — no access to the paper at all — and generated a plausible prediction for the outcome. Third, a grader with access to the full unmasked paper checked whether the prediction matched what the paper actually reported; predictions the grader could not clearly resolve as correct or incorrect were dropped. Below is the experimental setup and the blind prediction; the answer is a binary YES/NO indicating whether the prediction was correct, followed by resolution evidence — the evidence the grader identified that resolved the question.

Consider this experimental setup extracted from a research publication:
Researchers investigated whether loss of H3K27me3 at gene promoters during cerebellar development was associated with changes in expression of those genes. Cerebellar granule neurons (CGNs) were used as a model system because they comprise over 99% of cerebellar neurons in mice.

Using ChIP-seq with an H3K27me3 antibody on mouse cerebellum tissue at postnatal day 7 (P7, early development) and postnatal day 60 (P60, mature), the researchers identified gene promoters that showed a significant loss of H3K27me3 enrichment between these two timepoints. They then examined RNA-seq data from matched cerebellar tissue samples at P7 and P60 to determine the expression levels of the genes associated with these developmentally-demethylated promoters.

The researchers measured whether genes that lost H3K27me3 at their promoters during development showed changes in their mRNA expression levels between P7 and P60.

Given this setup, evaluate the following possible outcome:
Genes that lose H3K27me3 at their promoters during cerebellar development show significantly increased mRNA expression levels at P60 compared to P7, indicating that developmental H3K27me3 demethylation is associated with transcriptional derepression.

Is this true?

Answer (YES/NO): YES